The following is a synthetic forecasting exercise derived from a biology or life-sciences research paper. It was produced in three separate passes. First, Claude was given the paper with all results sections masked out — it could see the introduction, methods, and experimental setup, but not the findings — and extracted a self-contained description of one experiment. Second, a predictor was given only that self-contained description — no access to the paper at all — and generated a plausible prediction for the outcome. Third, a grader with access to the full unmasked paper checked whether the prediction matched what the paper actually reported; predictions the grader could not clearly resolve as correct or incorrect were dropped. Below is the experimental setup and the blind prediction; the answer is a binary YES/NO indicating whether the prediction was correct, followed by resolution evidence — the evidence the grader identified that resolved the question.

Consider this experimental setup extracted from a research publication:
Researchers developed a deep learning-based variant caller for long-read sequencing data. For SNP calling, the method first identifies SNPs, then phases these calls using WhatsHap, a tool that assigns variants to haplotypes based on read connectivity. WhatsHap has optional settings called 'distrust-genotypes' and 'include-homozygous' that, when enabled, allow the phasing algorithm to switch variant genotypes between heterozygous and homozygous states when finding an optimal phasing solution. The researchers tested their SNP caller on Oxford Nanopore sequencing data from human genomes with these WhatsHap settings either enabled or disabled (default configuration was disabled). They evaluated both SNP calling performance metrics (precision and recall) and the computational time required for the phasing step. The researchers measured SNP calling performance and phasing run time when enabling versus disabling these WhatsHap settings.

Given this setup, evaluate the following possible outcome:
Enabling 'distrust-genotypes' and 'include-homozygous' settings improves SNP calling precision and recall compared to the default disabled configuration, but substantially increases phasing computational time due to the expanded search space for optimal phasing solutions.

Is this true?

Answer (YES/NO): NO